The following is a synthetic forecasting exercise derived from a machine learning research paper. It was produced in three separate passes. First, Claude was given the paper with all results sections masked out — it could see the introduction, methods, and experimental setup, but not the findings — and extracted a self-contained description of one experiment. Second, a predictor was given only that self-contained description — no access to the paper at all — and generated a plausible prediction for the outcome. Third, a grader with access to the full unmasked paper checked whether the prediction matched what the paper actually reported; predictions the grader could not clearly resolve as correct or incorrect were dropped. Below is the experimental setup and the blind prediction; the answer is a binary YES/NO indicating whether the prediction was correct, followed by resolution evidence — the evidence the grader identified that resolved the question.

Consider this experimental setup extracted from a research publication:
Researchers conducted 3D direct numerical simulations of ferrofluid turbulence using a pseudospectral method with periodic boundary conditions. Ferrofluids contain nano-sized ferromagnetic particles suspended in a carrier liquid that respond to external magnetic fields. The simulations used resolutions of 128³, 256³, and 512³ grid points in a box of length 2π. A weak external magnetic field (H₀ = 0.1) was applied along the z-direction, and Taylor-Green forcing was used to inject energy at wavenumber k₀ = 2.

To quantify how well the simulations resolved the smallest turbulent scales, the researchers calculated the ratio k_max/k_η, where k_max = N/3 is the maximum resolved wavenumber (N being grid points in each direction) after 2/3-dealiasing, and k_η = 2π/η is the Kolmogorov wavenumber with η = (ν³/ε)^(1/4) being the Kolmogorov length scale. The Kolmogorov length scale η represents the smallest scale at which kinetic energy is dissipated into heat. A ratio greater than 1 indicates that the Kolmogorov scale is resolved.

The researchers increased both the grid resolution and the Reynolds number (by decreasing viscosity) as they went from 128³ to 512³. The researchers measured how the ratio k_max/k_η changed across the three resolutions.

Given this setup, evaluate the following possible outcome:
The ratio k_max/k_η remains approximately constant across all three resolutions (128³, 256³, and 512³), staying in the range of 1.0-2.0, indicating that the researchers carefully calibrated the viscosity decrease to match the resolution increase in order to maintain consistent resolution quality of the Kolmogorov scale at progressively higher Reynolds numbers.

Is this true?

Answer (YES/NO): YES